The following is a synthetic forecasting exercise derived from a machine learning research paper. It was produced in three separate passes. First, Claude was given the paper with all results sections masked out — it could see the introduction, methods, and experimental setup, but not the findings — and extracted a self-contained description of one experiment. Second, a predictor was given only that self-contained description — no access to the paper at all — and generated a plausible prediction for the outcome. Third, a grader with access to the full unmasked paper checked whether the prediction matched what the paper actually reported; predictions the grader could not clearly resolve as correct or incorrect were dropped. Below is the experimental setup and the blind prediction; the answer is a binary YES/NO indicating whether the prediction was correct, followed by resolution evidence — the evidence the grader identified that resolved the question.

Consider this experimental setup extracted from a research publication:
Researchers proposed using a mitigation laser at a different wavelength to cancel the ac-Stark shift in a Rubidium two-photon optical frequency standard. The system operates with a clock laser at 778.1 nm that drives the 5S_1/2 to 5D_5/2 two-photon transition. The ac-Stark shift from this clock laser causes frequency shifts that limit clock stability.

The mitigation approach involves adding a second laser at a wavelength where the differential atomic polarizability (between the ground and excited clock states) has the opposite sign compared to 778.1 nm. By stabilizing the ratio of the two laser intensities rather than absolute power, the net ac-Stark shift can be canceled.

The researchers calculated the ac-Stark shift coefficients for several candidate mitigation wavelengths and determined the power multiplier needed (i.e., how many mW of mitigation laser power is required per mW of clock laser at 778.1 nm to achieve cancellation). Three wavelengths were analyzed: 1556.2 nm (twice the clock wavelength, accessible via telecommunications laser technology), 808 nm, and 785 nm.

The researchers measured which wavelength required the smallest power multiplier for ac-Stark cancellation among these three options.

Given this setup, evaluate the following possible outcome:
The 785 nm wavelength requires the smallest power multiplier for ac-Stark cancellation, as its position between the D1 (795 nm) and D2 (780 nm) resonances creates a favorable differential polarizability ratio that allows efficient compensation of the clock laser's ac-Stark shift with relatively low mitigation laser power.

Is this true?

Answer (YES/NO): YES